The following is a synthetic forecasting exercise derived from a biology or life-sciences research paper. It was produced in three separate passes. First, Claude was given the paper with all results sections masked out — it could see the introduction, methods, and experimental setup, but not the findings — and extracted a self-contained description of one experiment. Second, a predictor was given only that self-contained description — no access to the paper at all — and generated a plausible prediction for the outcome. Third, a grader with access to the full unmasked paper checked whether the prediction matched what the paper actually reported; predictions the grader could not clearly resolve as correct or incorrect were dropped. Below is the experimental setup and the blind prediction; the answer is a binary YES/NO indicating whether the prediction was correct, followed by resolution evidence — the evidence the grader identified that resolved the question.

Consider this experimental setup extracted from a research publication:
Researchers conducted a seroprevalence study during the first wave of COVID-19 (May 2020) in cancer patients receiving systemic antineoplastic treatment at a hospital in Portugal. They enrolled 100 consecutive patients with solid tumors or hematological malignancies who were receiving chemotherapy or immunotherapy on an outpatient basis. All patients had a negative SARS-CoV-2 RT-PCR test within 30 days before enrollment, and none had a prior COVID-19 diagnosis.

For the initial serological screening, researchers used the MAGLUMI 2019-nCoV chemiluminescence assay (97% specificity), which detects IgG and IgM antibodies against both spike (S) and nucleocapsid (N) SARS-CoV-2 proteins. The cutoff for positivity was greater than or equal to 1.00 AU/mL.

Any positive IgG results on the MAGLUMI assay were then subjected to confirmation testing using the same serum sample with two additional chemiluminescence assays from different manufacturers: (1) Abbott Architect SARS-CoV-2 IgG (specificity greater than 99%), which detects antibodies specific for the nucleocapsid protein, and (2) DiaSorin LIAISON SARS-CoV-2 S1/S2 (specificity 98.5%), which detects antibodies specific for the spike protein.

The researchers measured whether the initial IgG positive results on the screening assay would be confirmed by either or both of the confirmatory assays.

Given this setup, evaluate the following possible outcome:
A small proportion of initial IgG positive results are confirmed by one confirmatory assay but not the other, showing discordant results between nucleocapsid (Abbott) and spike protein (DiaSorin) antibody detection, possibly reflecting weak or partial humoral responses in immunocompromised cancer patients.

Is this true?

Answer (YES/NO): NO